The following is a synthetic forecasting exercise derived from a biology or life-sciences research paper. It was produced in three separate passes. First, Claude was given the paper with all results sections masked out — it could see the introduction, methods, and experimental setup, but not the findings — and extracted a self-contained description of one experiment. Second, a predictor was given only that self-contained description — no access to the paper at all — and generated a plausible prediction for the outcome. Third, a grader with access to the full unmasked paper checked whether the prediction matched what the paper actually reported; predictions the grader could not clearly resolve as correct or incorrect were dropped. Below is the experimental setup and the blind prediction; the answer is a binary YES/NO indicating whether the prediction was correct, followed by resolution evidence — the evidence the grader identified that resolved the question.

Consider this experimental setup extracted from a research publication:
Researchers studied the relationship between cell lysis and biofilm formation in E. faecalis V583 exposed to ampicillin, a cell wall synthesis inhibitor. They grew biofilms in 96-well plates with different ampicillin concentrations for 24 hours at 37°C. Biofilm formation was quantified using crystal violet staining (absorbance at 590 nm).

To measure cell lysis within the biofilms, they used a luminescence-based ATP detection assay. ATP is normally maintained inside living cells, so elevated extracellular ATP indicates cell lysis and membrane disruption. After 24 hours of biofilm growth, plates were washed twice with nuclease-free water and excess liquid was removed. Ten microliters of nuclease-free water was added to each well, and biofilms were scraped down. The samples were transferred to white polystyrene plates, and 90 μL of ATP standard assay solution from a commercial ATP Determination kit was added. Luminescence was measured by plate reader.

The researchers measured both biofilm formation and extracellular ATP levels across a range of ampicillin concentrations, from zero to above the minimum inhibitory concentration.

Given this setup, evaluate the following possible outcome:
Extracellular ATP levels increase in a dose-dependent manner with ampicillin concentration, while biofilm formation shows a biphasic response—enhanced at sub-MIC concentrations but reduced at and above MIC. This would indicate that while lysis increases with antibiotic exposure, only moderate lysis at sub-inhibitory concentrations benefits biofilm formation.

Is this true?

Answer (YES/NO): YES